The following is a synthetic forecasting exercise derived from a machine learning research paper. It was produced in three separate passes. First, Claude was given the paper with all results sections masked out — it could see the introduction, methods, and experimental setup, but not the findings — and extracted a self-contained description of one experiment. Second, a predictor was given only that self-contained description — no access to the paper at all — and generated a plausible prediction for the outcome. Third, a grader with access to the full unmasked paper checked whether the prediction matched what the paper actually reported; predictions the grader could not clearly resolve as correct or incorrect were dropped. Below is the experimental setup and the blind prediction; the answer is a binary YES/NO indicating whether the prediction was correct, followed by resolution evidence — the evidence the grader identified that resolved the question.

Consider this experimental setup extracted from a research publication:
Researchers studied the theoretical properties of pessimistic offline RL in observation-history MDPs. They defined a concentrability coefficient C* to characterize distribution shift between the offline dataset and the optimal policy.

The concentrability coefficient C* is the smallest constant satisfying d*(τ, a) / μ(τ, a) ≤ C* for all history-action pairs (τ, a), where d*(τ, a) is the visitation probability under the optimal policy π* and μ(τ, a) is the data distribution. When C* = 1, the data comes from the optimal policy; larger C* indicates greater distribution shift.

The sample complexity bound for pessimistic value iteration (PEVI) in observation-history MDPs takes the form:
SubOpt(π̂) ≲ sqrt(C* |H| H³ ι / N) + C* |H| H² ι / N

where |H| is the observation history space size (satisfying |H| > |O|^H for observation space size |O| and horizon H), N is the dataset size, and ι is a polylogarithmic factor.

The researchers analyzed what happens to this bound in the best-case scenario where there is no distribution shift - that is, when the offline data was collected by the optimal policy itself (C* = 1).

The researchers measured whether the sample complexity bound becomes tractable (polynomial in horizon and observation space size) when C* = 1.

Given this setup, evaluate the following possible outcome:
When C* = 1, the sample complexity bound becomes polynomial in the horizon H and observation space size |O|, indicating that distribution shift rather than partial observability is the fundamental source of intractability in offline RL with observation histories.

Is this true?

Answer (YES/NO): NO